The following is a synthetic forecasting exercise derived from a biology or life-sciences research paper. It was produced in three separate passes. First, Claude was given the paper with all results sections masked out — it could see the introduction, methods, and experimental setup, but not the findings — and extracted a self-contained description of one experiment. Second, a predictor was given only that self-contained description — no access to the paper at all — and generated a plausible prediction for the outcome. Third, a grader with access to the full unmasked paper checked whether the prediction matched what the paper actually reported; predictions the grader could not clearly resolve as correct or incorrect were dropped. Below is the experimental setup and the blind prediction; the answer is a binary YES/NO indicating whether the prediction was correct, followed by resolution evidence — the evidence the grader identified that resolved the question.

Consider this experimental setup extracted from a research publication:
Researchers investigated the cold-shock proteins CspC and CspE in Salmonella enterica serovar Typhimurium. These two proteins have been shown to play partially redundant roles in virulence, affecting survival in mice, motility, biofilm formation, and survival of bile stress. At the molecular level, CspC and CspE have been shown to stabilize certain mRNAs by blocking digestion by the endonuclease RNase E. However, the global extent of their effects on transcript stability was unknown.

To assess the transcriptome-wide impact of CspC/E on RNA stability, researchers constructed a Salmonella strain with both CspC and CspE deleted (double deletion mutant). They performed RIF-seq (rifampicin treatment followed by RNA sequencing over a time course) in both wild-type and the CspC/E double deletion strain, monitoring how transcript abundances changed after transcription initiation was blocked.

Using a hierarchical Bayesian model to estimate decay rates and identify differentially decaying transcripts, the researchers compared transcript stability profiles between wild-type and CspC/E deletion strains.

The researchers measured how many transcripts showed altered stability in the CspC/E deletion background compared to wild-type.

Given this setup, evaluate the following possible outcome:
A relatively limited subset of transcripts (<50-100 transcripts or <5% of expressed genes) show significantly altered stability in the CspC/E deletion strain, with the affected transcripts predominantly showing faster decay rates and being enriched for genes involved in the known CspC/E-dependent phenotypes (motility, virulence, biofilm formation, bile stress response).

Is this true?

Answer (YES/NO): NO